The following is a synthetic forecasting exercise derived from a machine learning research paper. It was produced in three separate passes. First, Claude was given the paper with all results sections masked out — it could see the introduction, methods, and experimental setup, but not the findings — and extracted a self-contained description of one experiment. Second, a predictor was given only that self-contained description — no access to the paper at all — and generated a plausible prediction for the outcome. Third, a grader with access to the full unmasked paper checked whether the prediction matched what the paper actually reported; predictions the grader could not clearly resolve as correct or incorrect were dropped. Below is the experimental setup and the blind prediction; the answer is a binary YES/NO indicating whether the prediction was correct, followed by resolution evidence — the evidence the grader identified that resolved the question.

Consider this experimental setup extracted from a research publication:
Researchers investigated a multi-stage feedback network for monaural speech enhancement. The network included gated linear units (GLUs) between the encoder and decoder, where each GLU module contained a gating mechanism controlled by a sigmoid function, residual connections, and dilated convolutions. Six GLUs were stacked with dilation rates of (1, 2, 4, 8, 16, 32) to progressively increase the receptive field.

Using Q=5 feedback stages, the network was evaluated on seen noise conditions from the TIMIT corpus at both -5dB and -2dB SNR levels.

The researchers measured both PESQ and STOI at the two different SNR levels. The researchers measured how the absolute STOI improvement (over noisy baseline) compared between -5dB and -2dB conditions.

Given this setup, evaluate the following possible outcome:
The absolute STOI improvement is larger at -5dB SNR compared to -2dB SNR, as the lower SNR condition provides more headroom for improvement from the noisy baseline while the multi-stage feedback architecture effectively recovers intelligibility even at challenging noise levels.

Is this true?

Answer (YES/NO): YES